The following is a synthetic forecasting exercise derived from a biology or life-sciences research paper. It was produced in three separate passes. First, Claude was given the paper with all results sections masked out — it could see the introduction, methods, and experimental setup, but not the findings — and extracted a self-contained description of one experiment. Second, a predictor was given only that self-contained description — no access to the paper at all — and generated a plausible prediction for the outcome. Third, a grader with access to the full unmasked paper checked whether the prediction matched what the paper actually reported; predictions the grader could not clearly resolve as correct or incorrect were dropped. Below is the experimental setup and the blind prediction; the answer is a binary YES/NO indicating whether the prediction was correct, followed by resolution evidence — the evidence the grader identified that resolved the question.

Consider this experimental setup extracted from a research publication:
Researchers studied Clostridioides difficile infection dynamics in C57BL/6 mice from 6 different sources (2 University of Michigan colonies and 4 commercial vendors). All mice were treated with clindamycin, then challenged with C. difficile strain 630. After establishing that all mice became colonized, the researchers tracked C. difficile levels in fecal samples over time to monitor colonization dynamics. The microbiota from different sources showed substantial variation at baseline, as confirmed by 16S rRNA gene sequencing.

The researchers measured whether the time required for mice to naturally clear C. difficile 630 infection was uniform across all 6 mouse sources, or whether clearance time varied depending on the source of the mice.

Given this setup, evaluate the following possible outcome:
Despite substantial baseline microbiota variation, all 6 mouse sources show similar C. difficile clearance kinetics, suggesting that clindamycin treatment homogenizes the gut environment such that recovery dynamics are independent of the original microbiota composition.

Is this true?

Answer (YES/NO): NO